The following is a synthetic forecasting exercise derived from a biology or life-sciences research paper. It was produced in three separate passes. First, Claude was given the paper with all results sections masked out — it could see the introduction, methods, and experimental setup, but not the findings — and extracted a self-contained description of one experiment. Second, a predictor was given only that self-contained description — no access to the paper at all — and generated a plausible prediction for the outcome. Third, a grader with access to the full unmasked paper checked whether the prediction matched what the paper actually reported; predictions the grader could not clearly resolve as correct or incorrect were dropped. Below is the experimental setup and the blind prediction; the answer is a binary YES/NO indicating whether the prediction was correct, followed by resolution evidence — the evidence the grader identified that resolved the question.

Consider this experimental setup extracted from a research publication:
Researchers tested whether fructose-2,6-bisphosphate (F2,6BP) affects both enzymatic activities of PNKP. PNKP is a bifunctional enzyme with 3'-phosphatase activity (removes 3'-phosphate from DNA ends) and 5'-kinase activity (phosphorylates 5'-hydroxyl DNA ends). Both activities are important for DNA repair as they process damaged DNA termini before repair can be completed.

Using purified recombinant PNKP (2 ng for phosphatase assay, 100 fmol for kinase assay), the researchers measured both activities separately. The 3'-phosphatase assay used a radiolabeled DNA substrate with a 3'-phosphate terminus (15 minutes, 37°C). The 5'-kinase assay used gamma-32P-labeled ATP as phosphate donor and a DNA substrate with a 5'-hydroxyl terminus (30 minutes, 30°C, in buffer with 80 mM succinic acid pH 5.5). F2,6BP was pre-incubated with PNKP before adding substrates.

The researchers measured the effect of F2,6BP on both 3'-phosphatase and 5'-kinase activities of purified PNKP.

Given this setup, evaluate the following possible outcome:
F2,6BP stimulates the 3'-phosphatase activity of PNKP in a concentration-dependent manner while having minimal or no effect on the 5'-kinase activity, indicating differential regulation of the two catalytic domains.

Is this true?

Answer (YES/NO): NO